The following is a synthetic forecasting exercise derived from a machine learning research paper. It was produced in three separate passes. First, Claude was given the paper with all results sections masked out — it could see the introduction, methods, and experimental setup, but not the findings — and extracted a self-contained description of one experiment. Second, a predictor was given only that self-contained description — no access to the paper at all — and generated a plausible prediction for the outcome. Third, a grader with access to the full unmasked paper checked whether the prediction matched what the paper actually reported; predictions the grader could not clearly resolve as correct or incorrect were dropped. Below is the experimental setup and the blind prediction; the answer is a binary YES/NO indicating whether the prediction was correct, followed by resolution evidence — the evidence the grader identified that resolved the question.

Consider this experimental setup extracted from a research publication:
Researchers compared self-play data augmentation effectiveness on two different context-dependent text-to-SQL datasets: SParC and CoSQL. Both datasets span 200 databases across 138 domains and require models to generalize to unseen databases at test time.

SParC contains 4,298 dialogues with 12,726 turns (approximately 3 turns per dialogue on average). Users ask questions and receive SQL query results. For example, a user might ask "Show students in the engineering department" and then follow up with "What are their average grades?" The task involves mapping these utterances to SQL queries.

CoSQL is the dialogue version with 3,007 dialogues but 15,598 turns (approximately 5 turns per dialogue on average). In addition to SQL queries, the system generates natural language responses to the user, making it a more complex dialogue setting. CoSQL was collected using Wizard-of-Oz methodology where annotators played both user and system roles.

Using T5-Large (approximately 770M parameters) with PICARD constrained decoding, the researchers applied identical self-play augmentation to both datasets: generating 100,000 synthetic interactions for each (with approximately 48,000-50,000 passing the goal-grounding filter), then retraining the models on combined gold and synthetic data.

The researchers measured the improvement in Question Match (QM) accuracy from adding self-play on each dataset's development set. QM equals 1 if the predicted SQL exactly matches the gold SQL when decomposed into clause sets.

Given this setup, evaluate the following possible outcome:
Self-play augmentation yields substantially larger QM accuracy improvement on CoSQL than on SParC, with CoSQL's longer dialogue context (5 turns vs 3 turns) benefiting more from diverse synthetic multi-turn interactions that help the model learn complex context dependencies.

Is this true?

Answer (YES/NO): NO